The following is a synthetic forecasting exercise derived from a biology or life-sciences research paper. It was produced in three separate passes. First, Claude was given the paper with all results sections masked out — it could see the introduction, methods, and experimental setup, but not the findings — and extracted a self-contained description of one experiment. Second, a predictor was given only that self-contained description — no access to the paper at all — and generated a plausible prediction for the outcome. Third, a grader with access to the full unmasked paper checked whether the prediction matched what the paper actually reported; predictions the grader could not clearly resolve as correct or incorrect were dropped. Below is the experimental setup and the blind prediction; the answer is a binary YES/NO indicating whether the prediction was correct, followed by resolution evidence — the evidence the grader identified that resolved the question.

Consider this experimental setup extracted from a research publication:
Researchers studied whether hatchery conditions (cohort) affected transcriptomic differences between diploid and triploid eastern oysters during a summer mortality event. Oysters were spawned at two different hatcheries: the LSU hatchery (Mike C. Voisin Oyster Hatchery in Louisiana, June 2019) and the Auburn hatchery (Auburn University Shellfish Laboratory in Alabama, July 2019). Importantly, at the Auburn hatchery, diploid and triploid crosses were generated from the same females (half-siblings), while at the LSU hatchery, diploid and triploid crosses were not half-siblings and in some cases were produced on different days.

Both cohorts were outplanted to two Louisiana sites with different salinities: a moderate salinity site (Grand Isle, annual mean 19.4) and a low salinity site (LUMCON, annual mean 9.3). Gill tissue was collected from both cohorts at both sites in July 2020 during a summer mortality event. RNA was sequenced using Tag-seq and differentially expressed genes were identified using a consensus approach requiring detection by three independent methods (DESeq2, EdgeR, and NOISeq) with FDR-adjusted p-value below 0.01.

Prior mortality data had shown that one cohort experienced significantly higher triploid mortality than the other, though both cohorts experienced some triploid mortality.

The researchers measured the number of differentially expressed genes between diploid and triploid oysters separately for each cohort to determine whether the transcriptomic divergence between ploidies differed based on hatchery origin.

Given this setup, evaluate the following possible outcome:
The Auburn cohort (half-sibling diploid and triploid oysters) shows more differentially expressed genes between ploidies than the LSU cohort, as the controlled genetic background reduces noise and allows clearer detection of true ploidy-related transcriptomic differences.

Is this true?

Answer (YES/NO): NO